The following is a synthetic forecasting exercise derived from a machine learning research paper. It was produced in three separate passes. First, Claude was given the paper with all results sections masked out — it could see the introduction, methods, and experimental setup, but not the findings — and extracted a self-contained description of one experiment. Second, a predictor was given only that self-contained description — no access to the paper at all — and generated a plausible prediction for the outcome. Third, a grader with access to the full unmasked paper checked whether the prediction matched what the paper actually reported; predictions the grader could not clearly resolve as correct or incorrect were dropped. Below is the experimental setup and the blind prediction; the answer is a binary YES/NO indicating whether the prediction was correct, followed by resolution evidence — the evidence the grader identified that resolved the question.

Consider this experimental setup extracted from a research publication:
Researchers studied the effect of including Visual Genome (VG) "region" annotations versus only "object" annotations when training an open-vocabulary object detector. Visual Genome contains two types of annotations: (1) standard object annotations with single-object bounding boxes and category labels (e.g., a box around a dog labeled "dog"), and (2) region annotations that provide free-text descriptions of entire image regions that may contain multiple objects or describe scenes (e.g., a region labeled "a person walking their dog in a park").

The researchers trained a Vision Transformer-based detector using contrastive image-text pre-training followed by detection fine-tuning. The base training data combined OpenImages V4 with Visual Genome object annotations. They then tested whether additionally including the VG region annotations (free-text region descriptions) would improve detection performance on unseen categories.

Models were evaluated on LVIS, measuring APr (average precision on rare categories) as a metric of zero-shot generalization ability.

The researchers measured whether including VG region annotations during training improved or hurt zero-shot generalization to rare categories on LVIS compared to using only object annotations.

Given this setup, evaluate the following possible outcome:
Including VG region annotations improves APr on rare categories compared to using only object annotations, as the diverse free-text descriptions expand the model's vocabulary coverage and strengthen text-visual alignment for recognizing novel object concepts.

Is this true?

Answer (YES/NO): NO